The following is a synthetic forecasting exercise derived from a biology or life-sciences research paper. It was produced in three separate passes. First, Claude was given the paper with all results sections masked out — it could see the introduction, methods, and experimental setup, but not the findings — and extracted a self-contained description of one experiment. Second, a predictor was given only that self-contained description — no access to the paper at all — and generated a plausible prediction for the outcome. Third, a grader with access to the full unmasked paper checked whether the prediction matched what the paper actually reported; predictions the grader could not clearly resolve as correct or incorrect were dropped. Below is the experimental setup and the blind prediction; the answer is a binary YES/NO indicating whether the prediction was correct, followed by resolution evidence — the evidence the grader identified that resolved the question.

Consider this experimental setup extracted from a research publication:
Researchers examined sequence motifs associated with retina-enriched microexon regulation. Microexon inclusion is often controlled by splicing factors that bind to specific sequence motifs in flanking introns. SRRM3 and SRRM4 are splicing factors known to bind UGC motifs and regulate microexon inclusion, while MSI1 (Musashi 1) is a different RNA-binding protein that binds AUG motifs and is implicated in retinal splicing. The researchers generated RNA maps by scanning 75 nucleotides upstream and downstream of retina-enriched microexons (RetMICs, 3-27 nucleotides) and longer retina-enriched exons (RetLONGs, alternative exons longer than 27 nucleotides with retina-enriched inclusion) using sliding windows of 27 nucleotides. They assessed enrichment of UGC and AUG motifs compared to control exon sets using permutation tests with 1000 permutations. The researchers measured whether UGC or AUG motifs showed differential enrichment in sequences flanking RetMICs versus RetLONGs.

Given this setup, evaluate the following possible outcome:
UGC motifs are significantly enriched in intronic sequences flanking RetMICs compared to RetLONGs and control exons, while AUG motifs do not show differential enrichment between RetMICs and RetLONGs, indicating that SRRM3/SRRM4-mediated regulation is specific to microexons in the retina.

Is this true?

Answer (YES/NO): NO